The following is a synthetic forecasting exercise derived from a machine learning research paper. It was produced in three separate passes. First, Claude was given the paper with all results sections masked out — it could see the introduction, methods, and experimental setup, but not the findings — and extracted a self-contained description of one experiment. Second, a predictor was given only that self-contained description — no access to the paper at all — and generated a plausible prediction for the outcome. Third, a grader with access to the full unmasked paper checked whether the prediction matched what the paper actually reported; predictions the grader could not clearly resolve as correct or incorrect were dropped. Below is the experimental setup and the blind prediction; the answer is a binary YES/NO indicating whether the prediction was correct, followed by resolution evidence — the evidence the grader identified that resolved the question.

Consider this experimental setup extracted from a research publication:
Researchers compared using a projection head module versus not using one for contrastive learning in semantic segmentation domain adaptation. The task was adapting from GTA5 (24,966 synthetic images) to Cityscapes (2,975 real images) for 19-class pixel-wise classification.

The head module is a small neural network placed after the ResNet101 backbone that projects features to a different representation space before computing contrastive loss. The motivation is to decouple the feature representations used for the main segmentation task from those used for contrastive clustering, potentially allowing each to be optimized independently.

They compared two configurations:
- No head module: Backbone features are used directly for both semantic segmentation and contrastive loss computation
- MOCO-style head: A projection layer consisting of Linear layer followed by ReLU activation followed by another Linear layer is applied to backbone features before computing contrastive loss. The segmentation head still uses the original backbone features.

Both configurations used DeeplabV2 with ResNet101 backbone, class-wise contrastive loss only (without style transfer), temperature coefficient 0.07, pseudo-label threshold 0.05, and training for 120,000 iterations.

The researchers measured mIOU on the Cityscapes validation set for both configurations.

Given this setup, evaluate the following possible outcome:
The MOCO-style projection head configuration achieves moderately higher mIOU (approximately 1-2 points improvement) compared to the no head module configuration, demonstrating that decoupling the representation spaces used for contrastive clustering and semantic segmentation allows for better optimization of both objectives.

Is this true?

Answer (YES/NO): YES